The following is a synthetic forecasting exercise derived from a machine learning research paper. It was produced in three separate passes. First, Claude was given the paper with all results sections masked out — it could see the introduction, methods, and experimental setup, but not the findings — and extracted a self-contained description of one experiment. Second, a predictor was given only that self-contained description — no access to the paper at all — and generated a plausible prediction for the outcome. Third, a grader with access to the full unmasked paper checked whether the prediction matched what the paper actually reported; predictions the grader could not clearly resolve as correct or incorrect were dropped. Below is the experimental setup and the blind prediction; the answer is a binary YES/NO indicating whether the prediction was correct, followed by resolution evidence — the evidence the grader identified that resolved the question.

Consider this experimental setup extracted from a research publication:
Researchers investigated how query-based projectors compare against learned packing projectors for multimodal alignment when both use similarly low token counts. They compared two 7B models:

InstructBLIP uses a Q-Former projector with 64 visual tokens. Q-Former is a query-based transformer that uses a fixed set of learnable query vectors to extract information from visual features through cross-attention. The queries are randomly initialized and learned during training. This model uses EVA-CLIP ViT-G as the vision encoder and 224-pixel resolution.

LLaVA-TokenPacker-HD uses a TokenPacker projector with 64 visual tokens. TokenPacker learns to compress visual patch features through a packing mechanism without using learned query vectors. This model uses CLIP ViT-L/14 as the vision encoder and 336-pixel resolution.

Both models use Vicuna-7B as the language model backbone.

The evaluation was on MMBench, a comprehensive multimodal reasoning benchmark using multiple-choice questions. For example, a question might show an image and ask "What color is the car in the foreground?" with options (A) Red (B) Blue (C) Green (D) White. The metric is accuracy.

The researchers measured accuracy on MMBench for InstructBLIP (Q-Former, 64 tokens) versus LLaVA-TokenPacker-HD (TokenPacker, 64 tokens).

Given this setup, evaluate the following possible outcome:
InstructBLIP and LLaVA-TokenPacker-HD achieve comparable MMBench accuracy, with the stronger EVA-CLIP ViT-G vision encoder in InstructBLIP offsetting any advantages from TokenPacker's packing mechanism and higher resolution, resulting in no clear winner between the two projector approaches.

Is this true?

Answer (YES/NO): NO